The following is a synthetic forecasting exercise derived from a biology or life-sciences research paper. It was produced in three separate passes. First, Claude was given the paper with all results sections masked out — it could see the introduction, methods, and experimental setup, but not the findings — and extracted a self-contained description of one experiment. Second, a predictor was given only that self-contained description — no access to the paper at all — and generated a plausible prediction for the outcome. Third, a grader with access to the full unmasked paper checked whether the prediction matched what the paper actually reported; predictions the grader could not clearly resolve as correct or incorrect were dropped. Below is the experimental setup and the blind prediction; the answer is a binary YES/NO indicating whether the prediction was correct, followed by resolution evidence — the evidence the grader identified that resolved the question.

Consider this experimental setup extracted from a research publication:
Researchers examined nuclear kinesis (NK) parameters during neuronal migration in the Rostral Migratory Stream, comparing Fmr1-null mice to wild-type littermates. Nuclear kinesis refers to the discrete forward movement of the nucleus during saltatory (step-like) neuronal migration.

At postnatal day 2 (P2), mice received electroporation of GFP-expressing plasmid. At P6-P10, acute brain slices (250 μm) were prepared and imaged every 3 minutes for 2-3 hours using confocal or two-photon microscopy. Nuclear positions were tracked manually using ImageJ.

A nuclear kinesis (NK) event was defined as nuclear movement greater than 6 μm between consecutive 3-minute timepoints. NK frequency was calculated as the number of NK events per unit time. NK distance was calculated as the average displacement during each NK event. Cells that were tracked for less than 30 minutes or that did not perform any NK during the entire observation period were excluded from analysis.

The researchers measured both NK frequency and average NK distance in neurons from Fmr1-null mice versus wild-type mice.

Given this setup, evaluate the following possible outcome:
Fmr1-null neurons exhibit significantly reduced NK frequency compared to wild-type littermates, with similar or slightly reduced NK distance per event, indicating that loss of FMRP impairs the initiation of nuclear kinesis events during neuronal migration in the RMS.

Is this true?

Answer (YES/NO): NO